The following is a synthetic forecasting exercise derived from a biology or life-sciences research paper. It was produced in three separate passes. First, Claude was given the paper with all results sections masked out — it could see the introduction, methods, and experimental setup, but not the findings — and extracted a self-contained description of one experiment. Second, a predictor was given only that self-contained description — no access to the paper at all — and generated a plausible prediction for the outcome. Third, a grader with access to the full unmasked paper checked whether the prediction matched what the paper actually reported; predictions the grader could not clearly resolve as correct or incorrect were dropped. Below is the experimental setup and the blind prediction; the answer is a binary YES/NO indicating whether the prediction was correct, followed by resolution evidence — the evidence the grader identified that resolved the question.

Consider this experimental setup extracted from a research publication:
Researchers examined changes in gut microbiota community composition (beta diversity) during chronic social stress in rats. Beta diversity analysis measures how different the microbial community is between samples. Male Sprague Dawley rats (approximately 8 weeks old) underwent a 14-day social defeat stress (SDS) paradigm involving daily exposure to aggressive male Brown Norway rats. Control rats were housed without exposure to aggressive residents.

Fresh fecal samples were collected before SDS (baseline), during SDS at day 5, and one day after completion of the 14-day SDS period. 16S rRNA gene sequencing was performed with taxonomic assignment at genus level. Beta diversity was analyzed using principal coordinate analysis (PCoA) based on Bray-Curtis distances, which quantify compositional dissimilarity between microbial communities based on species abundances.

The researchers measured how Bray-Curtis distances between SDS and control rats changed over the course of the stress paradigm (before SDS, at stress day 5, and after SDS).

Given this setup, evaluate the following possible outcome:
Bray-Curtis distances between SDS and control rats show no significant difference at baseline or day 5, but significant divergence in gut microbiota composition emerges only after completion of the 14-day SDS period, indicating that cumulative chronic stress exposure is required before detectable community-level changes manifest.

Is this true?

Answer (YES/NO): NO